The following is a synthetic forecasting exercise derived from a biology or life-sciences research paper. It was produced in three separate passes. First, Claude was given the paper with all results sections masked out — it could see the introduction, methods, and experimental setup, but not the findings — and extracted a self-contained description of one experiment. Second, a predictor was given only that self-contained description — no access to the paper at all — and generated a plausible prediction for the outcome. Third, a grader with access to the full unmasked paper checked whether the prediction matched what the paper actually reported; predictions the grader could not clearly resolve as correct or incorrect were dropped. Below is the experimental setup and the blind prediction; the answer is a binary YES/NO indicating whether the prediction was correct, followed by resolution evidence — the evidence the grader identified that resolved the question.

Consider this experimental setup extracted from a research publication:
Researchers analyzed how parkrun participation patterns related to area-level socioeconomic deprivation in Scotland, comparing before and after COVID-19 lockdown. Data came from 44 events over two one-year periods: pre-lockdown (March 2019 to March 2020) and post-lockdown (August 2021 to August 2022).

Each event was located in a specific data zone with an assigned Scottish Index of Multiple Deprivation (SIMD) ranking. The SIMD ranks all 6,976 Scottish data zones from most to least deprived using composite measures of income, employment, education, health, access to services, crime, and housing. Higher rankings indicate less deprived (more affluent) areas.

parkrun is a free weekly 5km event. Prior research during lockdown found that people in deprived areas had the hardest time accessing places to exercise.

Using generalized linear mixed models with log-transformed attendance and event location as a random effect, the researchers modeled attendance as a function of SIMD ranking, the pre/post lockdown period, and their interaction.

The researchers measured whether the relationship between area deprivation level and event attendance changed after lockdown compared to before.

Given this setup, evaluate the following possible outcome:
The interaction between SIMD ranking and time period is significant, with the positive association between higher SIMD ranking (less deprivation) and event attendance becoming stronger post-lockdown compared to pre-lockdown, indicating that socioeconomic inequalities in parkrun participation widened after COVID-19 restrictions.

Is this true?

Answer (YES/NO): NO